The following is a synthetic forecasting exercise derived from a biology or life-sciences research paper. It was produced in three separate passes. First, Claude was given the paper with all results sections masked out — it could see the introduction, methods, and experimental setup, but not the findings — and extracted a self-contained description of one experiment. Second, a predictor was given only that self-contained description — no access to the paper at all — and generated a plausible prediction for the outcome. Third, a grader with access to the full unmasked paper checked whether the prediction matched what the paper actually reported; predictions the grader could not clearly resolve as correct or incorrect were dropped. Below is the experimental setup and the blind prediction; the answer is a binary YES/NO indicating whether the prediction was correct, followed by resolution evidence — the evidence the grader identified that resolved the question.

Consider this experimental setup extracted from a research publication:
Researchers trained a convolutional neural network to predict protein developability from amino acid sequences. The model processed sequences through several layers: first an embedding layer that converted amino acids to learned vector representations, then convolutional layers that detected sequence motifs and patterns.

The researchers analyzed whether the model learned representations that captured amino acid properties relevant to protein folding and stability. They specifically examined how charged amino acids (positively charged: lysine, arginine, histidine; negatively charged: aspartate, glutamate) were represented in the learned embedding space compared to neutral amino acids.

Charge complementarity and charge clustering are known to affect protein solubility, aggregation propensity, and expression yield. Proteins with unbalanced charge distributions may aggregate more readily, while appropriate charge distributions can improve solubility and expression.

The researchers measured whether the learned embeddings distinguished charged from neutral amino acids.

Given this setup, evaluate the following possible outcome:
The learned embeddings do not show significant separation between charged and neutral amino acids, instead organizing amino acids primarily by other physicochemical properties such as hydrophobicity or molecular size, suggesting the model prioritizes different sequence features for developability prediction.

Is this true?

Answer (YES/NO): NO